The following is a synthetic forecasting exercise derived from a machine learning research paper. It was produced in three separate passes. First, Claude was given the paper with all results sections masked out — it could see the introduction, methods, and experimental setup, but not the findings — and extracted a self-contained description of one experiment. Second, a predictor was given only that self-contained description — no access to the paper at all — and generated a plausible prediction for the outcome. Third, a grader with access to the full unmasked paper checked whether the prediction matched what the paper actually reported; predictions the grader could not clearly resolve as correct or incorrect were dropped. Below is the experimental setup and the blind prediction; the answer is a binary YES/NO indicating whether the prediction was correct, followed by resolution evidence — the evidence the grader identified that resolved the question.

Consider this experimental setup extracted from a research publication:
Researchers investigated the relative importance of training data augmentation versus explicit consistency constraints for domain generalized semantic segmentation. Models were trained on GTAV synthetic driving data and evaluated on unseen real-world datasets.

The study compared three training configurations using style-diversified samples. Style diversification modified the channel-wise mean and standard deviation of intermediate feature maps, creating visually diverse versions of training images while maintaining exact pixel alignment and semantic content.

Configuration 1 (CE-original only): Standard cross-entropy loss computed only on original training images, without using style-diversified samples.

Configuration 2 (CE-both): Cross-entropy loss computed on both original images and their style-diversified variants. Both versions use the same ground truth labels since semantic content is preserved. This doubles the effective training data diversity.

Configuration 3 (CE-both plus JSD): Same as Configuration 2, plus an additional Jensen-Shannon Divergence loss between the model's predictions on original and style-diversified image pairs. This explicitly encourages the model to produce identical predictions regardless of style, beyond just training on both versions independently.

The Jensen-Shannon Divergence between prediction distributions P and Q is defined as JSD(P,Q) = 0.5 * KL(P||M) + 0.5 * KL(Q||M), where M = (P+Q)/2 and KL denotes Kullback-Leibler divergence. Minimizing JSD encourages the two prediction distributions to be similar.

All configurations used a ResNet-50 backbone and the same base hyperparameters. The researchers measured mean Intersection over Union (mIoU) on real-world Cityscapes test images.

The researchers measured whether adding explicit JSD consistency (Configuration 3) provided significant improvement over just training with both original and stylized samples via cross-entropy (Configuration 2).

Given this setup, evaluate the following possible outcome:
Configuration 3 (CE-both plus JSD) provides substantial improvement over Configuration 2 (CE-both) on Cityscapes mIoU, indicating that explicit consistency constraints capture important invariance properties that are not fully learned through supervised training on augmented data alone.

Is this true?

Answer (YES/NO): YES